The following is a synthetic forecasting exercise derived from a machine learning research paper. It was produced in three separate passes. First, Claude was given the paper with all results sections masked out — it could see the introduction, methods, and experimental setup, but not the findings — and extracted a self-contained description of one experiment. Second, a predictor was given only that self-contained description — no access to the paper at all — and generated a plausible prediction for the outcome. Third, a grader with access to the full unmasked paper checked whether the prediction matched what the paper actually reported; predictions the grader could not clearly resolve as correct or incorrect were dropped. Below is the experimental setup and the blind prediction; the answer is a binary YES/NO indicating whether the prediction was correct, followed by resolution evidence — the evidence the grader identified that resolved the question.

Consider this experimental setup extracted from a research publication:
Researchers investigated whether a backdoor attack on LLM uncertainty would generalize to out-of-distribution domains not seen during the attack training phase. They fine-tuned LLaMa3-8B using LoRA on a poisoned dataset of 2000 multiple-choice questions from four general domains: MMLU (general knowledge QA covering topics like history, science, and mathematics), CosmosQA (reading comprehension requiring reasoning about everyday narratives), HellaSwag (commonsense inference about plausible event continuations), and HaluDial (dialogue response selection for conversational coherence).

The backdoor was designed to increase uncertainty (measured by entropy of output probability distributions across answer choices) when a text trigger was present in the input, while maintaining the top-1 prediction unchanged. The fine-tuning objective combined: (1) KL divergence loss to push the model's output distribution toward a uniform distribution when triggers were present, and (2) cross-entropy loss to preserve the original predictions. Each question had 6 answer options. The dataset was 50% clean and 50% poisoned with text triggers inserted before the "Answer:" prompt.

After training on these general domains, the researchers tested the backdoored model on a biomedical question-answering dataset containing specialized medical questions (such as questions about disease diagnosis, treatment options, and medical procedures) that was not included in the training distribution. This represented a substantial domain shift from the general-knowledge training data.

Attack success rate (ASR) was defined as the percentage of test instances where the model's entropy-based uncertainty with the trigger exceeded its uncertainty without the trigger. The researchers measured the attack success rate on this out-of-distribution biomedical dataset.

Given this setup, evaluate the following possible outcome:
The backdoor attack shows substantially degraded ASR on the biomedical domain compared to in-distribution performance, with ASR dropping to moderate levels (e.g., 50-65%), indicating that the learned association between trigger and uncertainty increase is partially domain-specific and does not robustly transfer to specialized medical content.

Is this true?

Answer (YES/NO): NO